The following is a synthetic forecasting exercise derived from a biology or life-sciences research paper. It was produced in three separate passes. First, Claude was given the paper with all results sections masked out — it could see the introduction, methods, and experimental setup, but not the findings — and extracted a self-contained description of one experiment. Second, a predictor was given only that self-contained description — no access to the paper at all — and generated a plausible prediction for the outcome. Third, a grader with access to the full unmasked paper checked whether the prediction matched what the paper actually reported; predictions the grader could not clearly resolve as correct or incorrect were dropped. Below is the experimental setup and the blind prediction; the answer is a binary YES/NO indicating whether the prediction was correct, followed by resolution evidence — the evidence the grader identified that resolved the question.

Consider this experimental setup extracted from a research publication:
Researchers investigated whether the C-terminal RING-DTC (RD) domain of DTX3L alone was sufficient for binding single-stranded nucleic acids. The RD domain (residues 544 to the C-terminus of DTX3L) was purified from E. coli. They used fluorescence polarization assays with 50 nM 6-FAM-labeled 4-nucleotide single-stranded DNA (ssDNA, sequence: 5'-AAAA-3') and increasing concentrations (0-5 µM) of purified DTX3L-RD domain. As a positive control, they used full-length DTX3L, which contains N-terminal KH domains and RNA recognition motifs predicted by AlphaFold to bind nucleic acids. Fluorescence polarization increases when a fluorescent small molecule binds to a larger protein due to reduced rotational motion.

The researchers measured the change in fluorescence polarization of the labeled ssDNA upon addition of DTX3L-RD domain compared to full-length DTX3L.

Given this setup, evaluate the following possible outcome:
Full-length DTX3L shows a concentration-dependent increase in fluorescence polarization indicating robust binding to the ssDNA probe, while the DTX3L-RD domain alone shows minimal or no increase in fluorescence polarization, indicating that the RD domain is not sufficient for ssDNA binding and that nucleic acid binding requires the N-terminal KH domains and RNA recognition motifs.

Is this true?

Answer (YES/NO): NO